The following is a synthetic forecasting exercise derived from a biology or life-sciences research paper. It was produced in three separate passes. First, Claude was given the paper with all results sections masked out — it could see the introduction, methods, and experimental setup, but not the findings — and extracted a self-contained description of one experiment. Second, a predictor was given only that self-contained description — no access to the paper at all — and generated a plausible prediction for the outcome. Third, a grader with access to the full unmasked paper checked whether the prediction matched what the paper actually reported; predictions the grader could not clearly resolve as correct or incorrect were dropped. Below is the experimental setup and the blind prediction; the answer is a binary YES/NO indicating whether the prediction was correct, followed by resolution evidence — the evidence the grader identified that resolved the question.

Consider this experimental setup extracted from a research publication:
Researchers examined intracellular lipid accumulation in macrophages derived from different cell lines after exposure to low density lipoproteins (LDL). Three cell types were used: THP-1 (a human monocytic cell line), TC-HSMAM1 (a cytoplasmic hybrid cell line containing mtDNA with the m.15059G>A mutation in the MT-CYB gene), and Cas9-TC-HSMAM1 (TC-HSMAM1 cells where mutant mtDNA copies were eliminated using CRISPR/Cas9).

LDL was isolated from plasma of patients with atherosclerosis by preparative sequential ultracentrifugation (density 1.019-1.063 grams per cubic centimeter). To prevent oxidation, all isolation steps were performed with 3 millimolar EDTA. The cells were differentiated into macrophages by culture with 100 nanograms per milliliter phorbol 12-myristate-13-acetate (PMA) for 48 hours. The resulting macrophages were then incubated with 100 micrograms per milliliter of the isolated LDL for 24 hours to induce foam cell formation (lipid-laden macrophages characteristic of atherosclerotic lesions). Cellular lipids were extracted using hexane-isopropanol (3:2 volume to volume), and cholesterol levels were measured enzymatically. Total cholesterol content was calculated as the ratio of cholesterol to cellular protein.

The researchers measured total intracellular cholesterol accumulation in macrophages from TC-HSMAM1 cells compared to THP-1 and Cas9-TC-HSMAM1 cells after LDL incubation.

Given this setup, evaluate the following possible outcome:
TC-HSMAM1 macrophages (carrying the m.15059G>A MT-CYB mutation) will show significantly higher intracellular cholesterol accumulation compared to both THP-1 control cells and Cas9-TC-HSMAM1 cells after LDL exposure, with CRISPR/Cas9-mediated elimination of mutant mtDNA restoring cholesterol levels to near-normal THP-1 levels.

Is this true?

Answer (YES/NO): NO